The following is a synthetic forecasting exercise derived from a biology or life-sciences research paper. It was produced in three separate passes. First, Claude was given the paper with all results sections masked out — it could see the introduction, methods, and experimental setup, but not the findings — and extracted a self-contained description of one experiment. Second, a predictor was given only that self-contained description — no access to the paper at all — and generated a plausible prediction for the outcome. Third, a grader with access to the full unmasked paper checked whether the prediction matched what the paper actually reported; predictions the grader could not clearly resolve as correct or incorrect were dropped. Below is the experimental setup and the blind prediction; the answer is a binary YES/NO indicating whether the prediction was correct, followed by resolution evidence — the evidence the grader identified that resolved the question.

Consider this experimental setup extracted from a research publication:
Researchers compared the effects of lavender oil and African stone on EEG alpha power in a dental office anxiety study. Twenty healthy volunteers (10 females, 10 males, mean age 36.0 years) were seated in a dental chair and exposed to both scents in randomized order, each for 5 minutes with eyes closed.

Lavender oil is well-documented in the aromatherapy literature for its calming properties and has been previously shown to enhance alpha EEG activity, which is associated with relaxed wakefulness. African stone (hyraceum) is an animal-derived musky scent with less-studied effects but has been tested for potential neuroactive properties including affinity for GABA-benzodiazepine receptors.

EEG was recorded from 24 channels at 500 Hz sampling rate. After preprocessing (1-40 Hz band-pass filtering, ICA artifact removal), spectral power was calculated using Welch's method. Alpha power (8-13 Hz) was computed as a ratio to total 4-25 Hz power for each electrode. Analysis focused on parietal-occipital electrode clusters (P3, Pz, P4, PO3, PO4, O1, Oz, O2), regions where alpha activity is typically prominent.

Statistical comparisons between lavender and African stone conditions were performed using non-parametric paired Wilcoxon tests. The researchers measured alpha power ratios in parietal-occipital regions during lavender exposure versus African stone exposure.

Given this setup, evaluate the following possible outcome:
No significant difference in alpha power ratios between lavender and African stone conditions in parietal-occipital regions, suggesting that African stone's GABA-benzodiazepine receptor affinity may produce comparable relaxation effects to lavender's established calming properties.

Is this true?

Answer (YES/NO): NO